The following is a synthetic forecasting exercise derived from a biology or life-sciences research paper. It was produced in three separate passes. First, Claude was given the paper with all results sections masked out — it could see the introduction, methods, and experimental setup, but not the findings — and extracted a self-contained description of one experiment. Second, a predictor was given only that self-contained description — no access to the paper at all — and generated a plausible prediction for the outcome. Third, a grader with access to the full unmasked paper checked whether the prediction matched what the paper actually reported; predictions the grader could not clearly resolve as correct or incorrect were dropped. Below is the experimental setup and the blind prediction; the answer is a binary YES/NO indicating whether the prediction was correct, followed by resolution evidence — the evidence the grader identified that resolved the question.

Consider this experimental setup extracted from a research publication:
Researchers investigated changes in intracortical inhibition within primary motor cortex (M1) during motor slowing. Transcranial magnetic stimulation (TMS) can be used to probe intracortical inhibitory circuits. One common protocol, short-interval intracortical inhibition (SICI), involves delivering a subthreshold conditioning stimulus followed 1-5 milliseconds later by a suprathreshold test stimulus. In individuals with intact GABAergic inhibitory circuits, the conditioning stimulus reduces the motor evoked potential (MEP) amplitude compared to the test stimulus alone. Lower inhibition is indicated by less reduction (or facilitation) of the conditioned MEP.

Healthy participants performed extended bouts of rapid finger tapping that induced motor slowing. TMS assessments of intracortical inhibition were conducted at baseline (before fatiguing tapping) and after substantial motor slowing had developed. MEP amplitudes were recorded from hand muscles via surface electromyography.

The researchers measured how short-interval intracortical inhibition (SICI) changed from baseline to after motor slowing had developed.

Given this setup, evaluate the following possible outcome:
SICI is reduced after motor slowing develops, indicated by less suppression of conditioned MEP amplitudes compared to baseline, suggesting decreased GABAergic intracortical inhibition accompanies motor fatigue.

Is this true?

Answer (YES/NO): YES